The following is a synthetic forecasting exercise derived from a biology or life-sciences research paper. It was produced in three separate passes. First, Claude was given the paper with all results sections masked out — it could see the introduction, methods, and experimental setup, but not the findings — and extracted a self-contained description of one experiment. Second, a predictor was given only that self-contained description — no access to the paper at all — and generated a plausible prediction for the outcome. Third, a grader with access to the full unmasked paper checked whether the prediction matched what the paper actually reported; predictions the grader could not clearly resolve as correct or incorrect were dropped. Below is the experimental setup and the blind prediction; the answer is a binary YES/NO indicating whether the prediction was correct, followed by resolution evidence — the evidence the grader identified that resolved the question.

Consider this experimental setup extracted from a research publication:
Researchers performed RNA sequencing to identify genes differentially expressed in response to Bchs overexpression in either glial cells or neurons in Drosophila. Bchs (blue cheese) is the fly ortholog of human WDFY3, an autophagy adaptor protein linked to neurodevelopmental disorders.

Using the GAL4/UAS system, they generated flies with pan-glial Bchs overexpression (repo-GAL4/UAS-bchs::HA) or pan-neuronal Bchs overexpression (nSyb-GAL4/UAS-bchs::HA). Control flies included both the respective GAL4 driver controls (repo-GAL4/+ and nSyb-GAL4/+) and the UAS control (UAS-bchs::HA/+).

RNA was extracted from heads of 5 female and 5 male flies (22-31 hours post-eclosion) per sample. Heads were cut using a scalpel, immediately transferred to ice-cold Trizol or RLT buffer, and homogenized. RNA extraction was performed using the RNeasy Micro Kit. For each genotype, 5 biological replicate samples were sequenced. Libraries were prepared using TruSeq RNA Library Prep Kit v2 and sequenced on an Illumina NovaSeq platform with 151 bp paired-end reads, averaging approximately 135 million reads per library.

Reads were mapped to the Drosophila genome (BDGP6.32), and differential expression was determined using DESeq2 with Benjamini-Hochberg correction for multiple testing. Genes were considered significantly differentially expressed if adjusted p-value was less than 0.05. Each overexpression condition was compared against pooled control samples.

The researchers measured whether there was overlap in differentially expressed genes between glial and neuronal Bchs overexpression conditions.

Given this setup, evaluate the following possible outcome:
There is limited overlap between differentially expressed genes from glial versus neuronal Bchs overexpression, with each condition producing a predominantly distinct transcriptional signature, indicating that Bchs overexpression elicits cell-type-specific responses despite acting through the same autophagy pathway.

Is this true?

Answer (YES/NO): NO